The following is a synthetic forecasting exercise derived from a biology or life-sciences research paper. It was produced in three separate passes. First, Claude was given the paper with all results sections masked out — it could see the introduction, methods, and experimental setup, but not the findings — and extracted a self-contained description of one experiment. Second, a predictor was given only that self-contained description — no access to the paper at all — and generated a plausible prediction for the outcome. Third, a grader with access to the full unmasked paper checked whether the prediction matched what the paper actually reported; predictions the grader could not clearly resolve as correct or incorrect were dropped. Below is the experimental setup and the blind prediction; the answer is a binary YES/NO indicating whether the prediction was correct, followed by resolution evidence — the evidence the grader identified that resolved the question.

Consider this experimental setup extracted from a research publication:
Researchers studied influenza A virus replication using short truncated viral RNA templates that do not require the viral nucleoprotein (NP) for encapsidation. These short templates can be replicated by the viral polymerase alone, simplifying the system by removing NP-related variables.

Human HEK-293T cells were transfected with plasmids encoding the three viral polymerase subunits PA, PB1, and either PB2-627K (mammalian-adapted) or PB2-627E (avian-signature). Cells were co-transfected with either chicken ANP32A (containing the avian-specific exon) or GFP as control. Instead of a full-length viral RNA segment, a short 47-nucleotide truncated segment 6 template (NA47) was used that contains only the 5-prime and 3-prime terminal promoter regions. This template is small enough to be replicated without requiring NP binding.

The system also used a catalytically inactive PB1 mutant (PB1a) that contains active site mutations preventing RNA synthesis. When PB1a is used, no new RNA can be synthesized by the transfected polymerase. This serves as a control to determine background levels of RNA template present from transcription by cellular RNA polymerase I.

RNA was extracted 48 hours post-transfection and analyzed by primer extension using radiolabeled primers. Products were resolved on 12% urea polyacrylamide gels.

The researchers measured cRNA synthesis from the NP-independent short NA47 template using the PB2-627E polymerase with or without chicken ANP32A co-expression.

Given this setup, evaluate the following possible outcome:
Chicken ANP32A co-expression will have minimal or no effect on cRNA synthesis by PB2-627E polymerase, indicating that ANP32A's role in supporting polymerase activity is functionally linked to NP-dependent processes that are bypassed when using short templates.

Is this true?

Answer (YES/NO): NO